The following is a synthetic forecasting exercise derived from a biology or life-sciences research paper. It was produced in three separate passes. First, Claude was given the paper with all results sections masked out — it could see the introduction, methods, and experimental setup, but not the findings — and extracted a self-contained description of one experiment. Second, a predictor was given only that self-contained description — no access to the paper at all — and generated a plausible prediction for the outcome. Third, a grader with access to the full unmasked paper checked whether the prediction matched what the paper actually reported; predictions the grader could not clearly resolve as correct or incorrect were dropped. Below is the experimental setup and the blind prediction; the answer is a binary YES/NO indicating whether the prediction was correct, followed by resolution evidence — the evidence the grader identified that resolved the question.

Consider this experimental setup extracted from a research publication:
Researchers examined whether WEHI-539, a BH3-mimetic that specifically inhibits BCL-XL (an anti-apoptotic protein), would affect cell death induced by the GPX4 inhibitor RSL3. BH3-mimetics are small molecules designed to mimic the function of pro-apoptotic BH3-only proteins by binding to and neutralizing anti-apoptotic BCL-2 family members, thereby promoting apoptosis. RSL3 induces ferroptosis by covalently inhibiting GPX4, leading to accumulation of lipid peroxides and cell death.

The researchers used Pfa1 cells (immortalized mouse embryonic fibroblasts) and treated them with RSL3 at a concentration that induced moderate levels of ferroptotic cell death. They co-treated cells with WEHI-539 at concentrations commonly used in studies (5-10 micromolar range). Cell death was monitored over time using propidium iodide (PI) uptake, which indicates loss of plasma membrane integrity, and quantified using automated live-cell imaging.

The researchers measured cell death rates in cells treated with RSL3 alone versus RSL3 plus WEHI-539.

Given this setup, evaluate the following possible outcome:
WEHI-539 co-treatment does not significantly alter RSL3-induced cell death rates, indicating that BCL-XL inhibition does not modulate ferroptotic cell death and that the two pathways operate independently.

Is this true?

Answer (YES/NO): NO